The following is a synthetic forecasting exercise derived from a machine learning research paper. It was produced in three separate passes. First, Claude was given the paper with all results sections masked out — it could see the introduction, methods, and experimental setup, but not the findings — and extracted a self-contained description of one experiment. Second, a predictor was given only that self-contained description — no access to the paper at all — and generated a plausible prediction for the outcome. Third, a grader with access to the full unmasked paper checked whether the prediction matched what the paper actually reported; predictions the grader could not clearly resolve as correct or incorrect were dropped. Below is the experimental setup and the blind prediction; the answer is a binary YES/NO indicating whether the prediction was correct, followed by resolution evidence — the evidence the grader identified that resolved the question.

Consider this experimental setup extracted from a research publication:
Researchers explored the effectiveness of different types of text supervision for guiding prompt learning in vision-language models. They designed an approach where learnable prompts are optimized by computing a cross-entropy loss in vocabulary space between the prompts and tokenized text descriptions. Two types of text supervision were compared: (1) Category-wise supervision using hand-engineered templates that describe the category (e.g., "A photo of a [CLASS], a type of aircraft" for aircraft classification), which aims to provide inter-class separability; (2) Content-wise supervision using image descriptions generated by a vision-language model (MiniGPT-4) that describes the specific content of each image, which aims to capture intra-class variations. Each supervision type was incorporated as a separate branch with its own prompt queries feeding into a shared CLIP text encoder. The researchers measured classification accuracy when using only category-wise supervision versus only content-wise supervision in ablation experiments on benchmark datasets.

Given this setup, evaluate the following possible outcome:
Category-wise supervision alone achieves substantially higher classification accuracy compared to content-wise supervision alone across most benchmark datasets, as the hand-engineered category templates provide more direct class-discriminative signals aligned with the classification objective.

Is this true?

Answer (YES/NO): NO